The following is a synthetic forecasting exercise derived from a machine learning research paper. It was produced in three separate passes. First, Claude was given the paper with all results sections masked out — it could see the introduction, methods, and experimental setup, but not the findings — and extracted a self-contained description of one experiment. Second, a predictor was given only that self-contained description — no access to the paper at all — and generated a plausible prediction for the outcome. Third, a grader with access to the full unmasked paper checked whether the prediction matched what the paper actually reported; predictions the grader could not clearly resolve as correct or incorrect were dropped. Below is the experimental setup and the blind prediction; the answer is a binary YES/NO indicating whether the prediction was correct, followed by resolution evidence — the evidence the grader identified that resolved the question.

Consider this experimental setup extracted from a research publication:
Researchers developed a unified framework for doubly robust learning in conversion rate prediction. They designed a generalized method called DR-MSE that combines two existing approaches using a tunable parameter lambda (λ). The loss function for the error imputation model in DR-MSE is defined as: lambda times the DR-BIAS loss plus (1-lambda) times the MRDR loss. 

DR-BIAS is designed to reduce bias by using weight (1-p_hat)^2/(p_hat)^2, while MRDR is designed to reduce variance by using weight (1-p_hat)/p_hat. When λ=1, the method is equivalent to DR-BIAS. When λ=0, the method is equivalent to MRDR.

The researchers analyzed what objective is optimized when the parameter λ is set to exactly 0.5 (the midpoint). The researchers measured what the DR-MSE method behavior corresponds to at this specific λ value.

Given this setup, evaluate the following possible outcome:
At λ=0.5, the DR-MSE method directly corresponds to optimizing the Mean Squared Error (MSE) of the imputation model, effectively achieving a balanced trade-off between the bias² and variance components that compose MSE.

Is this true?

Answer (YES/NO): NO